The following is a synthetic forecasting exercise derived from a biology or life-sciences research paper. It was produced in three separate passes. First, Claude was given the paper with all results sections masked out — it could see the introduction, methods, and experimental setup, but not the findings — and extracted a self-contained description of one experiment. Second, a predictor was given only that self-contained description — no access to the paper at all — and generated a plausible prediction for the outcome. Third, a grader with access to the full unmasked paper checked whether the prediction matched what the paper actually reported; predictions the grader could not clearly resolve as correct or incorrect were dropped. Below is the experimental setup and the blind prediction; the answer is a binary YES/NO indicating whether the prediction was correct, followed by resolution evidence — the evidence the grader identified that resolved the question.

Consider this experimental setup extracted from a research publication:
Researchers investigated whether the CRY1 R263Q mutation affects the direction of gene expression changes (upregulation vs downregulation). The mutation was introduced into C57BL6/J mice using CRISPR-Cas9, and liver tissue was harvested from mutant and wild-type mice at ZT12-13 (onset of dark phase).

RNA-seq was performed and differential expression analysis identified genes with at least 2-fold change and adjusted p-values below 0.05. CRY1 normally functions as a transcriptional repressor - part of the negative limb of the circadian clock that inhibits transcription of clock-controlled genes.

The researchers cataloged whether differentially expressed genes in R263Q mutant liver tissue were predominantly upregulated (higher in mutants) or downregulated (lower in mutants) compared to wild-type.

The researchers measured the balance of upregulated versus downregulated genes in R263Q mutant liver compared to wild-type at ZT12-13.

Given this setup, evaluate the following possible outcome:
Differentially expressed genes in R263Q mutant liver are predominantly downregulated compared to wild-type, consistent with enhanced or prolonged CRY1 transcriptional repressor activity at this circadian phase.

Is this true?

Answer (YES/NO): YES